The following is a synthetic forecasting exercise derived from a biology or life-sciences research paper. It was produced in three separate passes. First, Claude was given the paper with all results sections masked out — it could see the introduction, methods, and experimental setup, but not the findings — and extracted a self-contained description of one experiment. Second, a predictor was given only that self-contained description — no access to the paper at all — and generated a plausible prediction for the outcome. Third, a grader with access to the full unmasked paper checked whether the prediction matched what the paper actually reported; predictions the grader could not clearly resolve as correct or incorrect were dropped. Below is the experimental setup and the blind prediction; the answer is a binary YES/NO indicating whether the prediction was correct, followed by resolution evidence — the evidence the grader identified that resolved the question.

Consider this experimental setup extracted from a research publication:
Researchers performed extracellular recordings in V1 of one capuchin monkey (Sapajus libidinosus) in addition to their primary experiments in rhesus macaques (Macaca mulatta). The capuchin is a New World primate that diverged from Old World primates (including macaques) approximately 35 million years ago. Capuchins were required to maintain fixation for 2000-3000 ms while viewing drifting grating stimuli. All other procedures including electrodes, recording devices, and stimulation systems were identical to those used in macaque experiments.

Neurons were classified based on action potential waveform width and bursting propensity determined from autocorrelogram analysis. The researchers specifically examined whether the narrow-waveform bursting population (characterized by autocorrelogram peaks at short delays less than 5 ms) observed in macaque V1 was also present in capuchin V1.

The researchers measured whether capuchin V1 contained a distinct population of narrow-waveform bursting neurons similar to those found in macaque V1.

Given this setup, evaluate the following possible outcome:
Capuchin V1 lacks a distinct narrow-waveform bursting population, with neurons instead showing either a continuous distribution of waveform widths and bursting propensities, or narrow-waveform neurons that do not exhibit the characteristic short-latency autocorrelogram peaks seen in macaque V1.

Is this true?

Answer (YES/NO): NO